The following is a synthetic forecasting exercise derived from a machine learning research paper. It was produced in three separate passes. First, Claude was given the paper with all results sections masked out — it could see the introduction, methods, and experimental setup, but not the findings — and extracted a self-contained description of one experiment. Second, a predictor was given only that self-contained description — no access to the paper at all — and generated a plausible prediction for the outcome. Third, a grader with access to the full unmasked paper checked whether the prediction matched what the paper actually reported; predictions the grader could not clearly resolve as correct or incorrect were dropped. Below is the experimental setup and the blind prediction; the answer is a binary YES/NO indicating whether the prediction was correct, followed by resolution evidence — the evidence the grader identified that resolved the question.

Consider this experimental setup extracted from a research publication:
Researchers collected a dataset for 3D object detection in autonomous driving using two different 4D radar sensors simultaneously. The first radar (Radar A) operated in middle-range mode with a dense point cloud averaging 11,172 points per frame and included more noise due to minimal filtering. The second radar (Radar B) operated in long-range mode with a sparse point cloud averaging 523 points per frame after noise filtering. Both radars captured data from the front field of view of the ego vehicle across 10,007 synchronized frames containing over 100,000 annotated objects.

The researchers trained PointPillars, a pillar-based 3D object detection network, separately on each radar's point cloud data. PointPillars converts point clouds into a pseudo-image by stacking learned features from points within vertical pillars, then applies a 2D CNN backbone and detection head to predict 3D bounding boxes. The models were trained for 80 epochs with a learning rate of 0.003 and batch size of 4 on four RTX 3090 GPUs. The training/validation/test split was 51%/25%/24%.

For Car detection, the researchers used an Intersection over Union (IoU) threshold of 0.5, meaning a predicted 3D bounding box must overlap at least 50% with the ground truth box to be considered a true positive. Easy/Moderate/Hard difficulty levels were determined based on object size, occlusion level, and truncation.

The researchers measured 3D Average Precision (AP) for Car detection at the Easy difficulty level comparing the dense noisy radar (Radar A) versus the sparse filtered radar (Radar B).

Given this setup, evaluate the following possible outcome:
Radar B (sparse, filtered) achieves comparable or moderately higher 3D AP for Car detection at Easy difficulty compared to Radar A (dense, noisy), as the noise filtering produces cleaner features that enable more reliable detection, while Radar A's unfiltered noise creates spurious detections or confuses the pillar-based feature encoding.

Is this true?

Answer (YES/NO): NO